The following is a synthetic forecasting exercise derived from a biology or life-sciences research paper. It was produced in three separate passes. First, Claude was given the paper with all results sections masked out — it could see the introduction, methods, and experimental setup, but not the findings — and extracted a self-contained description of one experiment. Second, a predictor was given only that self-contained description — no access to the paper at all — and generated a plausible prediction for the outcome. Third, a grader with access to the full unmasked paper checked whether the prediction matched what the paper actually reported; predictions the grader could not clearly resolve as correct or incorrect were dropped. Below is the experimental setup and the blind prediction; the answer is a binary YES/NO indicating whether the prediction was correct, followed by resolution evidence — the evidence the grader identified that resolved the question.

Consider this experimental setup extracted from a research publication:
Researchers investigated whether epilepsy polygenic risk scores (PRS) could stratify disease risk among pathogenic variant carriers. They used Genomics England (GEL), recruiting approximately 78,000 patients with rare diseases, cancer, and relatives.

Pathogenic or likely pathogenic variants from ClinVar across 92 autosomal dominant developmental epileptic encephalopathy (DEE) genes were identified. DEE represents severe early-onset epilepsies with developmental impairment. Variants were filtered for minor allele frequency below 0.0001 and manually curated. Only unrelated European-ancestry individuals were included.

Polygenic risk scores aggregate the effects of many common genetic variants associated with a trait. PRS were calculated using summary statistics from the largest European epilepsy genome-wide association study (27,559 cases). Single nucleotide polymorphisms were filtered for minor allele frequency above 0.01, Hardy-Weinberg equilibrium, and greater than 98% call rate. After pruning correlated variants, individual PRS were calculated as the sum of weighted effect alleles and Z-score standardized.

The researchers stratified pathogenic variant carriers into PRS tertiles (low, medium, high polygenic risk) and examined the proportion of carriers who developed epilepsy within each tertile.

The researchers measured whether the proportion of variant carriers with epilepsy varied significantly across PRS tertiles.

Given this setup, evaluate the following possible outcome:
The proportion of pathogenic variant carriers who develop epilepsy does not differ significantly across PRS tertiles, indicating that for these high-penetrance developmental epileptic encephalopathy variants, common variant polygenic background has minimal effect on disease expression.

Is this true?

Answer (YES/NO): NO